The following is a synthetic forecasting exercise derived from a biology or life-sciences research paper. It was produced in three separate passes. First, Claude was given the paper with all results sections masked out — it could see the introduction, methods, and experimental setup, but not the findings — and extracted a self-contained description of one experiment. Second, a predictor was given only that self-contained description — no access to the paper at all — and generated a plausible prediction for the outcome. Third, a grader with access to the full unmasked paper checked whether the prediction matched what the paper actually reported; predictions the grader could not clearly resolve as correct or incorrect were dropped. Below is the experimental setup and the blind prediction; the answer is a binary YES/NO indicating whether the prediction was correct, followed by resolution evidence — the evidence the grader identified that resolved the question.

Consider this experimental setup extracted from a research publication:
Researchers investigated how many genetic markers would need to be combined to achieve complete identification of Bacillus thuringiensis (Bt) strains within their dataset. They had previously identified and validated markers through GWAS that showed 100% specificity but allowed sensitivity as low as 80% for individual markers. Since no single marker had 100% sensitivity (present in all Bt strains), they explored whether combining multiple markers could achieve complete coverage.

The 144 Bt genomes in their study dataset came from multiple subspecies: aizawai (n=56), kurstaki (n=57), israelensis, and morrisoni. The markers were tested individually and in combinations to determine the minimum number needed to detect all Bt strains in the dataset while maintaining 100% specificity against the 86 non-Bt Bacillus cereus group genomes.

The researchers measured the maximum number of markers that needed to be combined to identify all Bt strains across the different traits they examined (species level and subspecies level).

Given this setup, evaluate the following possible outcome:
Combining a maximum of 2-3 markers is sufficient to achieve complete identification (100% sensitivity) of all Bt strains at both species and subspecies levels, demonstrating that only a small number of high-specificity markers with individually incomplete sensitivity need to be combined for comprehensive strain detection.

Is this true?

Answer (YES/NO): NO